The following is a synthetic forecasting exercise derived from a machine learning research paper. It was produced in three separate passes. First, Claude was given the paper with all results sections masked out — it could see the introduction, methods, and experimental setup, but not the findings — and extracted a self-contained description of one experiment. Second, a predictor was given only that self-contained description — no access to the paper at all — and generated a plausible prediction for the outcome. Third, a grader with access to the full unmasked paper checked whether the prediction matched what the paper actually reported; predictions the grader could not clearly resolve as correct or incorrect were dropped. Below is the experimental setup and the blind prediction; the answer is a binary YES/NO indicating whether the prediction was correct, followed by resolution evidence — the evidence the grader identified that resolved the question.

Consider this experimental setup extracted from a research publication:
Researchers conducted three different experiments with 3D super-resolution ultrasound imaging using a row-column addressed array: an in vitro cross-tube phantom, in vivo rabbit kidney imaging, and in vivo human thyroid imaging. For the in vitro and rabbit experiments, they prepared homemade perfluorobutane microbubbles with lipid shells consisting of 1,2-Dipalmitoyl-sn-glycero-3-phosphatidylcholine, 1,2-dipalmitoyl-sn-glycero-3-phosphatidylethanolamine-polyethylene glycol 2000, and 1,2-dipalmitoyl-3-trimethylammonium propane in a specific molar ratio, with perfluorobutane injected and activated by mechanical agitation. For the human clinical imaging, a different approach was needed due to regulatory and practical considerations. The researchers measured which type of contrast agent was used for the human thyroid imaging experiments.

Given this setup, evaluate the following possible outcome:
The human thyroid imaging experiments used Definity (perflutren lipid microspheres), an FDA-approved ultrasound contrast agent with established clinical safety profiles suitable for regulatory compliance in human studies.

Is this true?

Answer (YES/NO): NO